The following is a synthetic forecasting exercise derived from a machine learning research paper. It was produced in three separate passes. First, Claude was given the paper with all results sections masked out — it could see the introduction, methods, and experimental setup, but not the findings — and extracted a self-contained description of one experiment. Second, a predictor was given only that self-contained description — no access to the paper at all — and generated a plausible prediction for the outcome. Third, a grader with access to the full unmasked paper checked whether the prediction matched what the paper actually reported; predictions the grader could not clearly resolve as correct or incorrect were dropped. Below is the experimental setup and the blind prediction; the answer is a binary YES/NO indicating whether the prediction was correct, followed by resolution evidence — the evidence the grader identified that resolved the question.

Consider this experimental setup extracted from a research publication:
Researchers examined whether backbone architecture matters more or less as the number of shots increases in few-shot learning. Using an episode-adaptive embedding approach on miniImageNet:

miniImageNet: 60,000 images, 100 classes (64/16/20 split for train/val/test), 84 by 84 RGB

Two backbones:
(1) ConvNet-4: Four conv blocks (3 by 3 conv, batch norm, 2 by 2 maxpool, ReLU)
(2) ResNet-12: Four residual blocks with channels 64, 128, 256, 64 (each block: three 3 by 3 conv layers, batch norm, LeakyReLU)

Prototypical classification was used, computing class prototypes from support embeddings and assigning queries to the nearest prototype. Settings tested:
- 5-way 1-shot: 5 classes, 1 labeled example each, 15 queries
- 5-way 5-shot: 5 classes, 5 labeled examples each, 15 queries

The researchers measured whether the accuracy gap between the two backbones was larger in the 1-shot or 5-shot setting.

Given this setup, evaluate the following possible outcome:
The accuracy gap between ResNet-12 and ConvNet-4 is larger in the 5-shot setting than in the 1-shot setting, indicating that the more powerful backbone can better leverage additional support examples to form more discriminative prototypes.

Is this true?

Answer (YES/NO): NO